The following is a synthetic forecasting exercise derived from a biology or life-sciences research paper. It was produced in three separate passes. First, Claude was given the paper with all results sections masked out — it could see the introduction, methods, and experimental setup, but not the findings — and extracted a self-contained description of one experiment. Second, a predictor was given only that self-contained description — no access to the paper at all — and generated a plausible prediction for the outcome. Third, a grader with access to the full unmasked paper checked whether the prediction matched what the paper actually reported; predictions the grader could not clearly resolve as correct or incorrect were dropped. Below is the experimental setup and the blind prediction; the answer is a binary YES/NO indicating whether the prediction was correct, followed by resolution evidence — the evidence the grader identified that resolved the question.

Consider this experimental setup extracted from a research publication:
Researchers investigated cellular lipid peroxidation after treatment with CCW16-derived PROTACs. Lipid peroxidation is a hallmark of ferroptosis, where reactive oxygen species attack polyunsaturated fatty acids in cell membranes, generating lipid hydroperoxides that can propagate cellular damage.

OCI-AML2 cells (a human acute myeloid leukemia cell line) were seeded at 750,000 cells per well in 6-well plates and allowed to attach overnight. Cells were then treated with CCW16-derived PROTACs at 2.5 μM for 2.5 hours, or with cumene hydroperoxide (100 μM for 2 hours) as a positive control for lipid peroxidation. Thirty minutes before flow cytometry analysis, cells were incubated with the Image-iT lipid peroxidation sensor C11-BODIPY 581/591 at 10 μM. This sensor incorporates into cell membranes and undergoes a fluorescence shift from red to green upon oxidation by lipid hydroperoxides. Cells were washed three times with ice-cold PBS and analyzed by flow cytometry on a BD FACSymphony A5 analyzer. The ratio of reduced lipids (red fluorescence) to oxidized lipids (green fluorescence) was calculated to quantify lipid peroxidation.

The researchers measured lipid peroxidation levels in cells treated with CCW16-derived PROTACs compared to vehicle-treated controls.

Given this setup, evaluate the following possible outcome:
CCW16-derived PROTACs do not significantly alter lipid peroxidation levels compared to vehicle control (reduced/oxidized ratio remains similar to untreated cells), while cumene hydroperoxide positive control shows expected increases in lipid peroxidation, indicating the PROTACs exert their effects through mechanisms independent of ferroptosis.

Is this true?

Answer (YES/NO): NO